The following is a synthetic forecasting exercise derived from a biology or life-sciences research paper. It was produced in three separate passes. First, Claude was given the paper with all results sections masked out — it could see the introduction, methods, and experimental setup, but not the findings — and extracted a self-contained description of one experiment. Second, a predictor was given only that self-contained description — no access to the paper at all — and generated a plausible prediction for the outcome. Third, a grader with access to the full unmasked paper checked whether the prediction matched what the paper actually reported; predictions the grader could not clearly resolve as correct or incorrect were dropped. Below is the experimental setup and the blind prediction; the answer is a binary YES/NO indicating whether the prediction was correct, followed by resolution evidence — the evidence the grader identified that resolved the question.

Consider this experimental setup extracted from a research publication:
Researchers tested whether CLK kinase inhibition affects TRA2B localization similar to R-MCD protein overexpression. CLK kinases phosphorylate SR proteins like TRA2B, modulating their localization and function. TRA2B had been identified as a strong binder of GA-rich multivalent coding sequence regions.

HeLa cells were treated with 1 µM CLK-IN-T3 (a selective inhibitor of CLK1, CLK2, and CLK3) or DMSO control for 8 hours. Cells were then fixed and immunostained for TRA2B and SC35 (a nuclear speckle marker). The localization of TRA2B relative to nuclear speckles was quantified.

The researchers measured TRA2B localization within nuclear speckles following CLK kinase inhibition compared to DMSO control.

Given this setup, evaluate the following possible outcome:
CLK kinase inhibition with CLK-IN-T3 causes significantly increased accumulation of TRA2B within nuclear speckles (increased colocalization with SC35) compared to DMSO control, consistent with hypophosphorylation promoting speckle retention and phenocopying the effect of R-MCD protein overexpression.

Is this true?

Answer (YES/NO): YES